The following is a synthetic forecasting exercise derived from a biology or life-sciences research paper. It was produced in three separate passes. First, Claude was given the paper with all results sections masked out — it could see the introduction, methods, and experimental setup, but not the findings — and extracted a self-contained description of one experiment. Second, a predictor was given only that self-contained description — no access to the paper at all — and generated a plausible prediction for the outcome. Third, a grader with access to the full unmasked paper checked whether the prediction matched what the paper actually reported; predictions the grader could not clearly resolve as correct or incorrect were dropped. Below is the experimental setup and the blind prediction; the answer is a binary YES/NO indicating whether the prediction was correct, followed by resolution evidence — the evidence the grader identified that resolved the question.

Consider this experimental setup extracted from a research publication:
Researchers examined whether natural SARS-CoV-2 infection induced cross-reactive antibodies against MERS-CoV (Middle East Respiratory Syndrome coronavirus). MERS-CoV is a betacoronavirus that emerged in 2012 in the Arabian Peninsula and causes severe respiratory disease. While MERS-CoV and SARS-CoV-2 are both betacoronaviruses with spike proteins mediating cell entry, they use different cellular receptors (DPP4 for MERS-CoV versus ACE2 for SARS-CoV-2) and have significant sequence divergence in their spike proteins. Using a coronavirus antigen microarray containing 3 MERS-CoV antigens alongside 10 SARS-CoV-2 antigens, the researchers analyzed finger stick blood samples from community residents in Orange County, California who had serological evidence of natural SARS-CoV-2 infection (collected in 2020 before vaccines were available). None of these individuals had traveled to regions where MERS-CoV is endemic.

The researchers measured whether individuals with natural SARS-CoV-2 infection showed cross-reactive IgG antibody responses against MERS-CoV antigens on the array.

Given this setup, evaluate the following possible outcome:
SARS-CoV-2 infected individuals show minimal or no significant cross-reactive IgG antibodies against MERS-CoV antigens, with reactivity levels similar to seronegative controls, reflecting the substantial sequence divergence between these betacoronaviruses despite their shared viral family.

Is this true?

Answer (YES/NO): NO